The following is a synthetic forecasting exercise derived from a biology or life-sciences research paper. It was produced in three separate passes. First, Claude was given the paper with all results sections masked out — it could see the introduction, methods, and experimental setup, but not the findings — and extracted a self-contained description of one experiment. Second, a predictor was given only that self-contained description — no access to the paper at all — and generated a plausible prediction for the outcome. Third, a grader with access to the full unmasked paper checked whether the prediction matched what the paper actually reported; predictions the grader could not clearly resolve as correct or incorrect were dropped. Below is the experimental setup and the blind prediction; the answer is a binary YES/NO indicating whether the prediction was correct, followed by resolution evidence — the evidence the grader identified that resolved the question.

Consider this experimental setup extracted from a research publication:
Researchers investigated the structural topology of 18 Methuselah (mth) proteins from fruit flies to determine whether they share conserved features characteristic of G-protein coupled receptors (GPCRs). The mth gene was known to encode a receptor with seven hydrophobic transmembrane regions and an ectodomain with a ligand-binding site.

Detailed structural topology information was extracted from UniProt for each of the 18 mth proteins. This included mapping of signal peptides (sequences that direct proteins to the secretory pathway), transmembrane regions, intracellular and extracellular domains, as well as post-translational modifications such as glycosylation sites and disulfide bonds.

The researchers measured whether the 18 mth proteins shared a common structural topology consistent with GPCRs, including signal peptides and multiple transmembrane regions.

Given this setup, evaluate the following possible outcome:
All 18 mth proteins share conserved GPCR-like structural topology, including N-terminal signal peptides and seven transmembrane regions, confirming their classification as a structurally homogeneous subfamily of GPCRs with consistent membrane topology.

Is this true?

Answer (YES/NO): NO